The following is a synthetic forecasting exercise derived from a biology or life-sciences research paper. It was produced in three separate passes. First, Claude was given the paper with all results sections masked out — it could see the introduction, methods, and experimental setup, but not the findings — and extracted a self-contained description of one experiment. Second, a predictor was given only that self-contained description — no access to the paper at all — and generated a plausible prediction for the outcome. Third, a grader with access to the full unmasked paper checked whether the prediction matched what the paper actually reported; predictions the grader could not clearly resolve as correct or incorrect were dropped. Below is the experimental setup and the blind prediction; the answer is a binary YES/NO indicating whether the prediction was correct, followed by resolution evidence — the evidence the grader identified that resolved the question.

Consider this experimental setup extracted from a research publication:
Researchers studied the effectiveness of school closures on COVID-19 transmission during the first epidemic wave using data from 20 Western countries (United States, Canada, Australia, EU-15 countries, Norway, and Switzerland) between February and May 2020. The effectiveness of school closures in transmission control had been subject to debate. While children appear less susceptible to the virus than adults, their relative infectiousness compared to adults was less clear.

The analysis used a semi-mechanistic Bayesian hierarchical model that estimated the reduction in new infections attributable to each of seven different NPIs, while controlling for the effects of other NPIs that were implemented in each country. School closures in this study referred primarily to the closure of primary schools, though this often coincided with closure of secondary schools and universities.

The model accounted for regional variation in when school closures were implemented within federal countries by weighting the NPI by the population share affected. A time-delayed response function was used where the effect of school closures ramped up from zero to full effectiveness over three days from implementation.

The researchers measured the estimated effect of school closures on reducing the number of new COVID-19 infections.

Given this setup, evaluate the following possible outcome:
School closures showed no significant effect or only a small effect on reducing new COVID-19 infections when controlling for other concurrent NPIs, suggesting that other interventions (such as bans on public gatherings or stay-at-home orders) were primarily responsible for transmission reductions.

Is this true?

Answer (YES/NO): NO